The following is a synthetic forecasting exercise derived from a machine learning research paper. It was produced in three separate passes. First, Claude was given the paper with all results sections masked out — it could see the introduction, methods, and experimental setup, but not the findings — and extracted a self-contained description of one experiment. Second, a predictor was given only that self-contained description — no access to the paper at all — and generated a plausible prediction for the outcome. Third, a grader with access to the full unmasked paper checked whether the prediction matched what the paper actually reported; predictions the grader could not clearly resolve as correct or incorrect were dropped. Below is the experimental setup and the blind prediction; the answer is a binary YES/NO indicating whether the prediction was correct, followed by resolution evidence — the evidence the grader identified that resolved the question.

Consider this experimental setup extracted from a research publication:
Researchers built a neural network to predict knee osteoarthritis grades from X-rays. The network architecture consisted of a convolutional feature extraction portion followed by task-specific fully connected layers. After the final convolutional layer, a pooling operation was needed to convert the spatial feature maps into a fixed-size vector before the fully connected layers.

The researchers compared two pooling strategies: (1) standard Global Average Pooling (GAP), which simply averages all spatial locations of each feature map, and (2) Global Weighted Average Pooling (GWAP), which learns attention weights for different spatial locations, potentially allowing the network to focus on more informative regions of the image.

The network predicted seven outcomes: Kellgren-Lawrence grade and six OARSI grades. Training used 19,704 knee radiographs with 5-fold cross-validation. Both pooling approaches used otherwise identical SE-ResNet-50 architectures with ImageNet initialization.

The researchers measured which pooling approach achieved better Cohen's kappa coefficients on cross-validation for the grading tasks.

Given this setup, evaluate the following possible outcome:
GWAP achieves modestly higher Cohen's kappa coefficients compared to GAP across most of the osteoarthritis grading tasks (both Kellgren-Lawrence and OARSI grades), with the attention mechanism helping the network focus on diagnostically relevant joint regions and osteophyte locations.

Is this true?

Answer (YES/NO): NO